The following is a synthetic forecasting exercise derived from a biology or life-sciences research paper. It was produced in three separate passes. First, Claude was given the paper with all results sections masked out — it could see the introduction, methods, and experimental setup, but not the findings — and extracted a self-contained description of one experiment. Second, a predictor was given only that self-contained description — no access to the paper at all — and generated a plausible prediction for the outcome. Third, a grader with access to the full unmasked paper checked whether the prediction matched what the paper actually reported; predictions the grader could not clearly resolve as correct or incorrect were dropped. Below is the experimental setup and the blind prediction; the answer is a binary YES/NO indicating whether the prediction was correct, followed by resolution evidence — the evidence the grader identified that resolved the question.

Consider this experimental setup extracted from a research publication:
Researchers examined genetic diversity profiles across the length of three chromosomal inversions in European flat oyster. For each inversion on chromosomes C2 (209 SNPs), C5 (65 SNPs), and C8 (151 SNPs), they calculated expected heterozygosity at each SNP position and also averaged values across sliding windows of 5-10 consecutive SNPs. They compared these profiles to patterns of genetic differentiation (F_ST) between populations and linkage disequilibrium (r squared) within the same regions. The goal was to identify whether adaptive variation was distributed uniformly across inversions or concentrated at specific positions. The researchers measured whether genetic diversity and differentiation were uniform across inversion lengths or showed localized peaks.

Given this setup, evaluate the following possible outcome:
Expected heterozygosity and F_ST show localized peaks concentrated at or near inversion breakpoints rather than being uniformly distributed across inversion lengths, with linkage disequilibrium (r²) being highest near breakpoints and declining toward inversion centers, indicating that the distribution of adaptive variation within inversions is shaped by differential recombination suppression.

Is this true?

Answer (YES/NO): NO